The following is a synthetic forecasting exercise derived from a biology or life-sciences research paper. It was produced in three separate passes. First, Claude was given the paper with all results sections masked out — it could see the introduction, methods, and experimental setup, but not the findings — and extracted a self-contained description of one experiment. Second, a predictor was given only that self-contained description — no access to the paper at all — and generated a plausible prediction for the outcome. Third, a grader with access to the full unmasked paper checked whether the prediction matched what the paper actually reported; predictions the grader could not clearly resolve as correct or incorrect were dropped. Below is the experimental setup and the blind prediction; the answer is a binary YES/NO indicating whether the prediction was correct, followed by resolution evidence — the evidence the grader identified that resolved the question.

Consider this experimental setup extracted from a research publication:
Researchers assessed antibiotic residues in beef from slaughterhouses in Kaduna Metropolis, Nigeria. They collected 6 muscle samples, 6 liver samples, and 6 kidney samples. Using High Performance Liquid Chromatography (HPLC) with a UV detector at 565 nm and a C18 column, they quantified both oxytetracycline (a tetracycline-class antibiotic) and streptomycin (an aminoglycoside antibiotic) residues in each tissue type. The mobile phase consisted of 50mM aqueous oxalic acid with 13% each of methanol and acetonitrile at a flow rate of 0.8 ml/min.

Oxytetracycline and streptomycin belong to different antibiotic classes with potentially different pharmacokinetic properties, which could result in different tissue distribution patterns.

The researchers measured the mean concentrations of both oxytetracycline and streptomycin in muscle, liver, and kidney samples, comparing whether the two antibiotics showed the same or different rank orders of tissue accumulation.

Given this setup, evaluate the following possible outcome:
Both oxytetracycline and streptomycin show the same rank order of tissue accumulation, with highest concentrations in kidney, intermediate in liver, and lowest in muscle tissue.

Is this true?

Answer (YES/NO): NO